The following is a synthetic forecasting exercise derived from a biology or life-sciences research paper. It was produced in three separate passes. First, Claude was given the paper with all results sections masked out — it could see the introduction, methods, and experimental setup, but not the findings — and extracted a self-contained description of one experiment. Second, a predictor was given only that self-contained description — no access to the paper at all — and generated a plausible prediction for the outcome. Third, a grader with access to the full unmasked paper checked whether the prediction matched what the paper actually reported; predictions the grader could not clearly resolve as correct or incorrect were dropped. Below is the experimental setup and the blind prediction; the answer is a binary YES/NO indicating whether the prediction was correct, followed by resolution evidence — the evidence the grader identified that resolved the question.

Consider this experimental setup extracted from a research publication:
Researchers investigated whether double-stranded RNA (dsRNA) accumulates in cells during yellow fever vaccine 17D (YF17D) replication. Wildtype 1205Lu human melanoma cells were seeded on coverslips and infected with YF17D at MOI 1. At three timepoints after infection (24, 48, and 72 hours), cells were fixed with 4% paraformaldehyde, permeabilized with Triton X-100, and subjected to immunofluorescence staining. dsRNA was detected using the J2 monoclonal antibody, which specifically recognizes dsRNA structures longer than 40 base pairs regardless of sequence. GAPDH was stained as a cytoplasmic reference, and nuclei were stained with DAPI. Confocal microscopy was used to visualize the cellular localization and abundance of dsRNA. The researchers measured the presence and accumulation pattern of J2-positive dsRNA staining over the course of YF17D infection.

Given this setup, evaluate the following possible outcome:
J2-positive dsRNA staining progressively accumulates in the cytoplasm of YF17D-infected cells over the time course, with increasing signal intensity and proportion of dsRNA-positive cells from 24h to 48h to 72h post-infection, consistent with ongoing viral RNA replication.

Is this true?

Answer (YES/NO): NO